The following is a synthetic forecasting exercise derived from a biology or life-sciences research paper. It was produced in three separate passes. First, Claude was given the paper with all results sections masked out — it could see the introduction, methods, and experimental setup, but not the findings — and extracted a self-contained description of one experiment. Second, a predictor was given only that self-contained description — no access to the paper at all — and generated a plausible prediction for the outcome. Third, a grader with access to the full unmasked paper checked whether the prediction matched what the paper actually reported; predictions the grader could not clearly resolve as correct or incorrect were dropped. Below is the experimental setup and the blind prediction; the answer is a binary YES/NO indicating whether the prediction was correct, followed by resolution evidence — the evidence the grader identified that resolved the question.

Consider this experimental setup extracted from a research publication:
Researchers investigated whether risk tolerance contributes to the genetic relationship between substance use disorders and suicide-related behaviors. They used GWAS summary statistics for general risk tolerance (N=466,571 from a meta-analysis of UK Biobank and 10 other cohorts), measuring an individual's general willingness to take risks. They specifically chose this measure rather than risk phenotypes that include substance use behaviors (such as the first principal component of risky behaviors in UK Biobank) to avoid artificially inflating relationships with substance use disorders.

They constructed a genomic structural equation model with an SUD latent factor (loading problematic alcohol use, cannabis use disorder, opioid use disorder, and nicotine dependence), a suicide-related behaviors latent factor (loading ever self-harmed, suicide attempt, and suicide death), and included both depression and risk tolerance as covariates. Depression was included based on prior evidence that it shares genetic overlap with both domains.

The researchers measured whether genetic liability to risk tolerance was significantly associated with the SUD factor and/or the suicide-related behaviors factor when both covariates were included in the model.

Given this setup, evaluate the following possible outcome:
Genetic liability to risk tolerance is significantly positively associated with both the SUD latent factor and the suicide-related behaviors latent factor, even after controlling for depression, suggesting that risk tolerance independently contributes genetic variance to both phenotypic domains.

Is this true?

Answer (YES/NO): YES